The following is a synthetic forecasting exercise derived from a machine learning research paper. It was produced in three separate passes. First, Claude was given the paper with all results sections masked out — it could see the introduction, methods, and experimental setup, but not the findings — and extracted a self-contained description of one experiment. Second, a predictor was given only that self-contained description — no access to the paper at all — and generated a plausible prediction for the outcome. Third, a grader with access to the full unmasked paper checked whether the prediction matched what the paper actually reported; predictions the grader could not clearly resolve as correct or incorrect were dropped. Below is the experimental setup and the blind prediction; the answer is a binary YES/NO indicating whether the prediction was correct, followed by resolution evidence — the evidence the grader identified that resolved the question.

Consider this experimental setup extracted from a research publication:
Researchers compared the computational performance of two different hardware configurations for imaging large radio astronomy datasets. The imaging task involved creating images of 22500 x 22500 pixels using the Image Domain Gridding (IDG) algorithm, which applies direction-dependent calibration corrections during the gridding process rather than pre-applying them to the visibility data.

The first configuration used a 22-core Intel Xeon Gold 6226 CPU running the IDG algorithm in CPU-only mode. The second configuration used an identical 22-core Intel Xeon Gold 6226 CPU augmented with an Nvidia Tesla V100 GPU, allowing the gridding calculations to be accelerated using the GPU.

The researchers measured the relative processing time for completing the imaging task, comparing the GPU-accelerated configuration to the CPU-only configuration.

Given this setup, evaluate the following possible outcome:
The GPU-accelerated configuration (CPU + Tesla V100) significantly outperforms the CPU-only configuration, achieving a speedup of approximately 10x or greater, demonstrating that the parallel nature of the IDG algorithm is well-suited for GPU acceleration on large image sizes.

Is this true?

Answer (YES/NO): NO